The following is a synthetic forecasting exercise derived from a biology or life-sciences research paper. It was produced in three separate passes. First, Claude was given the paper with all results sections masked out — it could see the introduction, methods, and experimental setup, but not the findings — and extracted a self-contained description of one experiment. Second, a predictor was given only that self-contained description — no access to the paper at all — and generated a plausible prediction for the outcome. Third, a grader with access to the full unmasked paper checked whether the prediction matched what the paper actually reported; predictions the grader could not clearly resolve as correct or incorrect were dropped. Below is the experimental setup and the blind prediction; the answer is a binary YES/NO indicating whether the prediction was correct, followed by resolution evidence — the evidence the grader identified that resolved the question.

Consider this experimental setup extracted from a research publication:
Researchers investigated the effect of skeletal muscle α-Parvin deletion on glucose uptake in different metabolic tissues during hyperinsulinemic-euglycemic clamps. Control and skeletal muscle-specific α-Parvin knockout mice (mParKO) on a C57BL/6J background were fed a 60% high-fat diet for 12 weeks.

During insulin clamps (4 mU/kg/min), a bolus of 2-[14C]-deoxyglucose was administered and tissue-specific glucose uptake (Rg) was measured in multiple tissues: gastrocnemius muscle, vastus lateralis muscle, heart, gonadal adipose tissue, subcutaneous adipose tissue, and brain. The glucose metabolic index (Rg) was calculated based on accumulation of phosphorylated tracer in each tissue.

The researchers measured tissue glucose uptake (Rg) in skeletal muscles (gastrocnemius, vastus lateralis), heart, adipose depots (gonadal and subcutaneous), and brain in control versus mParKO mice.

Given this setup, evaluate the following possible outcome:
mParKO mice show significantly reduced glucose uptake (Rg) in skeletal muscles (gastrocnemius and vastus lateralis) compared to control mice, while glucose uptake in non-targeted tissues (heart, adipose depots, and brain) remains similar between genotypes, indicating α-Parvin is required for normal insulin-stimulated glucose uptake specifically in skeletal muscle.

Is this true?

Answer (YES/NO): NO